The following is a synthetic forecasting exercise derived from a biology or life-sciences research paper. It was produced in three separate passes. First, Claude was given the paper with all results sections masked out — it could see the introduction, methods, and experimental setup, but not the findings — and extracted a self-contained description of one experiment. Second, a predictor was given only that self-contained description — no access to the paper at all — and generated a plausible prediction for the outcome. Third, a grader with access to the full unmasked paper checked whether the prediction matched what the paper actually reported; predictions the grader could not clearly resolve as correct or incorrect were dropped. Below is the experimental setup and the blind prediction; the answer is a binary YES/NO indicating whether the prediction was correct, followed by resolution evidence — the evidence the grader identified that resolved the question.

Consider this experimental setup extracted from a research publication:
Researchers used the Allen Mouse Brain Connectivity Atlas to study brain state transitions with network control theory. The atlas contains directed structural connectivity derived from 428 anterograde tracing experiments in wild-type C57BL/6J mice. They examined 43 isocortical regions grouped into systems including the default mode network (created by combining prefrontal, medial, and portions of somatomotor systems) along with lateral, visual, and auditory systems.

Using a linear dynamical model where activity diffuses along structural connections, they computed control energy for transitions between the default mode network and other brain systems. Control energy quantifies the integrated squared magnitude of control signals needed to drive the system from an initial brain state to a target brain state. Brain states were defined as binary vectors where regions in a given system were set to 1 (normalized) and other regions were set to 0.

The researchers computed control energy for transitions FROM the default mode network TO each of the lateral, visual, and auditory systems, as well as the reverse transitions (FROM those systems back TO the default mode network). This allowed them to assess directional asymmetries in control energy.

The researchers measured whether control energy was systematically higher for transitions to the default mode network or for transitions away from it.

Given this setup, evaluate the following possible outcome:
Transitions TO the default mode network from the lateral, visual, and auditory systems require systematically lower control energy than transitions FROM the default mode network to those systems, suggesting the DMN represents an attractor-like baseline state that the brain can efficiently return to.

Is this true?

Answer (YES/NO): YES